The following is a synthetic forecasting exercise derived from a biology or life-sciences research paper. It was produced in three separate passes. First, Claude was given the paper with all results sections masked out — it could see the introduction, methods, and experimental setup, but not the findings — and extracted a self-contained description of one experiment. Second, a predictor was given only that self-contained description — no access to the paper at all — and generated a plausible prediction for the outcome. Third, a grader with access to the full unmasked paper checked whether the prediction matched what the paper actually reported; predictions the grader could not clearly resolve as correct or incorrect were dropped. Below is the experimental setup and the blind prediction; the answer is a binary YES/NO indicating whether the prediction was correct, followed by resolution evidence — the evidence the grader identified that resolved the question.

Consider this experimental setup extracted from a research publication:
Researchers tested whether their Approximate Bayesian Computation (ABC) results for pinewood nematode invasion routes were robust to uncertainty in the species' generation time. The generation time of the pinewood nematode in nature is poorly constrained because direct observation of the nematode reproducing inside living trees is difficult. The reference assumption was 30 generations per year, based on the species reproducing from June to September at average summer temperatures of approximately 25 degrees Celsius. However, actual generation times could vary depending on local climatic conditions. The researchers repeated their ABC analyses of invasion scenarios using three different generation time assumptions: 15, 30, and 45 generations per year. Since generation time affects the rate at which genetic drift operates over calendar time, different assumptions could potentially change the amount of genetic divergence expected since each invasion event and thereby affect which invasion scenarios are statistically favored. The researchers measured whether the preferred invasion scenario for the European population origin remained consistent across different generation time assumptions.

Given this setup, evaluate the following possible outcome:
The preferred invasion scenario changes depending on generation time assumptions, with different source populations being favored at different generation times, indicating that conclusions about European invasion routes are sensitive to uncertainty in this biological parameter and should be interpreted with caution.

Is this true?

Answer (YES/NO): NO